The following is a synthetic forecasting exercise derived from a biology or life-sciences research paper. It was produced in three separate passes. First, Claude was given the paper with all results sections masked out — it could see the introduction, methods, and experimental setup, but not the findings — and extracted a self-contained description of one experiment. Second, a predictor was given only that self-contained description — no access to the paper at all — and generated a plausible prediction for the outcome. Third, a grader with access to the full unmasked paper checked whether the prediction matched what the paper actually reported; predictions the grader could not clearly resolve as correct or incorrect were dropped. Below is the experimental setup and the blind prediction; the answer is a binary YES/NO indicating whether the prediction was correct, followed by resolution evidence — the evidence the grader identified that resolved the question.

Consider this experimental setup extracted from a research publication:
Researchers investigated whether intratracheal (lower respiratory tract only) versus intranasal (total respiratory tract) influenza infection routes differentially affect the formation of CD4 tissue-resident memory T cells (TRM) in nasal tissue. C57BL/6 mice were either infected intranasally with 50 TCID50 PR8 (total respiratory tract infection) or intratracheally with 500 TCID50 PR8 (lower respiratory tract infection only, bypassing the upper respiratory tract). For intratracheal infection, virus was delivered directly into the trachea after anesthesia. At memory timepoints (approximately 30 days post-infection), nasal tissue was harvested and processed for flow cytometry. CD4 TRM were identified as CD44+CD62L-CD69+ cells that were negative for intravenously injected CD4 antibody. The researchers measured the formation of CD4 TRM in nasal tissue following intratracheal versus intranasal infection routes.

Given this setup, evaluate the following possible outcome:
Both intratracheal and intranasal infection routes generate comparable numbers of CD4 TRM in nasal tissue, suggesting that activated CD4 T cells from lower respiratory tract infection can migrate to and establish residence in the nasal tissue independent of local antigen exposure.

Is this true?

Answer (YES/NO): NO